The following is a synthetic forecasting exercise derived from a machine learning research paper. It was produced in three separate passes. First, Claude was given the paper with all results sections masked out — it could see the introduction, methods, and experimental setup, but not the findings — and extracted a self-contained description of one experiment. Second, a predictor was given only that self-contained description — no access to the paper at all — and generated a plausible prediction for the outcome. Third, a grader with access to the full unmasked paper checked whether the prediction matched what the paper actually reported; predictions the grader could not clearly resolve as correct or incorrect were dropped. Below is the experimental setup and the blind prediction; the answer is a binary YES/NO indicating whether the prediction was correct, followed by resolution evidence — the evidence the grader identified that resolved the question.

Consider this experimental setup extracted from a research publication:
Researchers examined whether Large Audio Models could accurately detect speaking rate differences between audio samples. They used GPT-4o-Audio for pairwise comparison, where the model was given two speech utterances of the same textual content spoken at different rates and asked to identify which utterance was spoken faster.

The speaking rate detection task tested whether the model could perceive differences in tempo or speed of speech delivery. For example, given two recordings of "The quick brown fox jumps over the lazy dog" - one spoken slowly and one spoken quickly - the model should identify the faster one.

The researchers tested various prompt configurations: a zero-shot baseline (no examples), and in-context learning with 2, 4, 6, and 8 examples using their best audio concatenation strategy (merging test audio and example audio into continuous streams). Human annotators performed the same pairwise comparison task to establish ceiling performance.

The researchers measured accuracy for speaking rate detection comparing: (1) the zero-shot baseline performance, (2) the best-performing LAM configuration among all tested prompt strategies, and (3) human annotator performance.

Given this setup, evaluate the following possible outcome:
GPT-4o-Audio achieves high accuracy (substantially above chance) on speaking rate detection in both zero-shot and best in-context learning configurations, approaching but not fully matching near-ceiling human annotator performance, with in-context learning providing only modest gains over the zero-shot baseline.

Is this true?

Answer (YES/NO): NO